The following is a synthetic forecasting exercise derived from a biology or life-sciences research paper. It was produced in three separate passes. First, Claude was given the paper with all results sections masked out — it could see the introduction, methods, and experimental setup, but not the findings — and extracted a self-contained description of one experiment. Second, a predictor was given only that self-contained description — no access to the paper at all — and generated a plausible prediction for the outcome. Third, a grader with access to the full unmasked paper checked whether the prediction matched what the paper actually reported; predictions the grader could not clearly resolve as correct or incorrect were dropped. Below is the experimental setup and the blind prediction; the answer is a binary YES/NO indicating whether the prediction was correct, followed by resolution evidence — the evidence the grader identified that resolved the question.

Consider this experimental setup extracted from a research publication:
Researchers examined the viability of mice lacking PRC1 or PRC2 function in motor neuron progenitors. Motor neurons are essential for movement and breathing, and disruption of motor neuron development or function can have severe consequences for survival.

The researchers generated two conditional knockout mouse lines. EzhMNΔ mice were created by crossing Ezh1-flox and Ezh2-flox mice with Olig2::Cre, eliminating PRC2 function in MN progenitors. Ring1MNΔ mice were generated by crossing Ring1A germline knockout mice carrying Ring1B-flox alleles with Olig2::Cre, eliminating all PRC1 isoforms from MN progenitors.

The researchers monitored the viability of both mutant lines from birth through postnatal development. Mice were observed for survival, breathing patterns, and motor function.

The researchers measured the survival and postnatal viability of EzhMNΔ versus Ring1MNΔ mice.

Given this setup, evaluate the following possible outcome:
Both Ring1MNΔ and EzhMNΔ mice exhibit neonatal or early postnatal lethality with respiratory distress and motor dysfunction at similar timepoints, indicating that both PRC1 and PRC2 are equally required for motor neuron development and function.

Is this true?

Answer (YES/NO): NO